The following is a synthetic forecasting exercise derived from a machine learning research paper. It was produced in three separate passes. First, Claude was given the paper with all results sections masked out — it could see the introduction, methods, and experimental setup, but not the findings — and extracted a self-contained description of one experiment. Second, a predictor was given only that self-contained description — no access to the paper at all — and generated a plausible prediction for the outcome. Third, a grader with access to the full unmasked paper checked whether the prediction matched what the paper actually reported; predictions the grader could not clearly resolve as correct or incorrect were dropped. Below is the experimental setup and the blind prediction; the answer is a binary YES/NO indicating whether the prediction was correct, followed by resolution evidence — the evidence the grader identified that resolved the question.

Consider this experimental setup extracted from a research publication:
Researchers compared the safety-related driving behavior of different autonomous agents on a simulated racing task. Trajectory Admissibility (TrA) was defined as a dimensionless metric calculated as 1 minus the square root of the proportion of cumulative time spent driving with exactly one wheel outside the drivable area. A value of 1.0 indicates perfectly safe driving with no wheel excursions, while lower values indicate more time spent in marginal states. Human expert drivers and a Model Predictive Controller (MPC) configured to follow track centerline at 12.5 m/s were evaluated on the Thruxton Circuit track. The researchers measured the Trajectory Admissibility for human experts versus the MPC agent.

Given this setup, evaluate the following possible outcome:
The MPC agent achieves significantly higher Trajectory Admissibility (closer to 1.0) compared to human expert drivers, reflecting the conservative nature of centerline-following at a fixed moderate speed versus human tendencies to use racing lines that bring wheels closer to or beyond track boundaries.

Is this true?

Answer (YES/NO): YES